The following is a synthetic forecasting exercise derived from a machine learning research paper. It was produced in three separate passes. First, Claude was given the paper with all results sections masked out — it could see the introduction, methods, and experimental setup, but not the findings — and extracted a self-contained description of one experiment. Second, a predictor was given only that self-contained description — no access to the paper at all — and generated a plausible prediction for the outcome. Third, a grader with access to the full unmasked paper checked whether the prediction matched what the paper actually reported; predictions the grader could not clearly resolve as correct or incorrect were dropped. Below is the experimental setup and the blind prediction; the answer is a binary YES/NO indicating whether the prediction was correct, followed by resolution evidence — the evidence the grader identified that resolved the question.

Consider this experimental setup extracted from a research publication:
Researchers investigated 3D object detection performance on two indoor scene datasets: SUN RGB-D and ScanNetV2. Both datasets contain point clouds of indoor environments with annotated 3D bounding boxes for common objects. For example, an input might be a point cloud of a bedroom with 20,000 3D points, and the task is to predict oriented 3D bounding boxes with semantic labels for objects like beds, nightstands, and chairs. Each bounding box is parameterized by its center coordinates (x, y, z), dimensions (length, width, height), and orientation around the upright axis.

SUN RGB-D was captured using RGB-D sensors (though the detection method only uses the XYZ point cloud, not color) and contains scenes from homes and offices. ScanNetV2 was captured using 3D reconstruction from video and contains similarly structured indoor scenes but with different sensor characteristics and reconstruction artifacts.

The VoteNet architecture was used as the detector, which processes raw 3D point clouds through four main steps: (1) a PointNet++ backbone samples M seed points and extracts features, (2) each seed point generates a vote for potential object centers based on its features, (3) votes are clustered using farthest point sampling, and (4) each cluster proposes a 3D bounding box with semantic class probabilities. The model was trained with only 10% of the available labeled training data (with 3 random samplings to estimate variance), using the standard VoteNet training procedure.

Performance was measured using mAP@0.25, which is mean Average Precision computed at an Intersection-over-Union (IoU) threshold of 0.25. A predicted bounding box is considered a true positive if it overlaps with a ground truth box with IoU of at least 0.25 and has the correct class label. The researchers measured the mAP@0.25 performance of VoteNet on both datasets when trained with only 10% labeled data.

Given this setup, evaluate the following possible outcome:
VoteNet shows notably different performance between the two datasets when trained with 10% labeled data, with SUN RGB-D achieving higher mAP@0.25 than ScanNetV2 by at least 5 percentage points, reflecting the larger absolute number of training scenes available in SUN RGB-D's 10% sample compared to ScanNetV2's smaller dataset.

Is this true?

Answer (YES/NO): NO